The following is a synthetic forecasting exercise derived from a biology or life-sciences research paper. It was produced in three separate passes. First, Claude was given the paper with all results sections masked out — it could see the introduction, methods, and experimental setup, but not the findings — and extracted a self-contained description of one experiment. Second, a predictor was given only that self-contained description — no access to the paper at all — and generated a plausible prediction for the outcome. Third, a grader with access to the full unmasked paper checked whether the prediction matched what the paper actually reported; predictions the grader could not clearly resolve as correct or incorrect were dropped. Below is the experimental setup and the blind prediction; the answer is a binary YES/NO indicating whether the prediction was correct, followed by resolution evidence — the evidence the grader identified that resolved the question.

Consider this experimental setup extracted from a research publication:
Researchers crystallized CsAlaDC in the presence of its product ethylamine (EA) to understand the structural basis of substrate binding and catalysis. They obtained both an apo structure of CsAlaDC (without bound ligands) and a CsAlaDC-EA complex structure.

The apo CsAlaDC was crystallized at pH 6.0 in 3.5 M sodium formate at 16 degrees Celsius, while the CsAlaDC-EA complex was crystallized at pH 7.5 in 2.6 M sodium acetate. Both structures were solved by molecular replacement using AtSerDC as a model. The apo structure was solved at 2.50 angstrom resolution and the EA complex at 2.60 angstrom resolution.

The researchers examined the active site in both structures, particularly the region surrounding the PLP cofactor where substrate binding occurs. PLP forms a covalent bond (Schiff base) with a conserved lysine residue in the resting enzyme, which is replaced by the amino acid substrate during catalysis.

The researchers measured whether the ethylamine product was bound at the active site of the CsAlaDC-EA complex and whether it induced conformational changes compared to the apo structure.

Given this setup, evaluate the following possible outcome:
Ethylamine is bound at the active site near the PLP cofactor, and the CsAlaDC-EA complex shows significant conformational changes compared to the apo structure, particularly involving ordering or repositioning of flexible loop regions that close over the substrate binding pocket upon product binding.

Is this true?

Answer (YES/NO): NO